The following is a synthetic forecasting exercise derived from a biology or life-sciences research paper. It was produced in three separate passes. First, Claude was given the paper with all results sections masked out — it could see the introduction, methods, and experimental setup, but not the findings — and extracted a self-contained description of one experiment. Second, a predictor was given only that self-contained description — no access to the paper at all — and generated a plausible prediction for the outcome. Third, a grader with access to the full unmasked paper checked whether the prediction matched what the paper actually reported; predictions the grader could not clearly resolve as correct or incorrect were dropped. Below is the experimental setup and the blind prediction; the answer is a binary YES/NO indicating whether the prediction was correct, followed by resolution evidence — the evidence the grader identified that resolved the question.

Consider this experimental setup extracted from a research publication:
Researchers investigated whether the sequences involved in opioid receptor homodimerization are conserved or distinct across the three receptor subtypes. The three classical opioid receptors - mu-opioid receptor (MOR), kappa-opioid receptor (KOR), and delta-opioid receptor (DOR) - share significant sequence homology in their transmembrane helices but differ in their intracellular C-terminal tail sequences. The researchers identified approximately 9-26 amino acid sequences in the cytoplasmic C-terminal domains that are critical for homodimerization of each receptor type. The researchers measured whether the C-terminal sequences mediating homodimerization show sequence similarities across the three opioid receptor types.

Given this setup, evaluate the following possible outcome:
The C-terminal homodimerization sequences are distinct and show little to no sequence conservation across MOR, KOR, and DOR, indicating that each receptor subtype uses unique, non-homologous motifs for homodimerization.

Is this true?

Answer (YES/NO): YES